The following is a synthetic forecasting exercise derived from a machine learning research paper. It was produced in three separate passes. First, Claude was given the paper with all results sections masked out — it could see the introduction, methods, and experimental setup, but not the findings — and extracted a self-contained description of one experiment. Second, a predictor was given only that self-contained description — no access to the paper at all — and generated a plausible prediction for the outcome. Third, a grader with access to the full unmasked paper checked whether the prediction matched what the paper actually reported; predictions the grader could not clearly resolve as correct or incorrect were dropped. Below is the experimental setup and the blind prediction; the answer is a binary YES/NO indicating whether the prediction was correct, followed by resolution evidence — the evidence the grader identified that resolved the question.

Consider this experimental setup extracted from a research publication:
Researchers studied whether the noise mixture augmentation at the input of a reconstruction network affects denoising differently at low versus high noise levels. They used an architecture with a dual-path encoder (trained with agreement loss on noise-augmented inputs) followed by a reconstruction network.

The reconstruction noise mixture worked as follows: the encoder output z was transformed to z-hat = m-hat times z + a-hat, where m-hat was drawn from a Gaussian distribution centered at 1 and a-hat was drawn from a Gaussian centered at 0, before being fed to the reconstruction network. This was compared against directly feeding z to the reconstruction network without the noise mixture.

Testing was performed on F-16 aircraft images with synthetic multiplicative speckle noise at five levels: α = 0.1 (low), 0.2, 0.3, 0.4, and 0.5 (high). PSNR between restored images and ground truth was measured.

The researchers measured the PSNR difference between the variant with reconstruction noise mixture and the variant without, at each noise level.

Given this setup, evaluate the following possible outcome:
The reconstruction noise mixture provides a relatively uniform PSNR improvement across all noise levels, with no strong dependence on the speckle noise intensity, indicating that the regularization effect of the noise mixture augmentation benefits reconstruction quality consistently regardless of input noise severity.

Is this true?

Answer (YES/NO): NO